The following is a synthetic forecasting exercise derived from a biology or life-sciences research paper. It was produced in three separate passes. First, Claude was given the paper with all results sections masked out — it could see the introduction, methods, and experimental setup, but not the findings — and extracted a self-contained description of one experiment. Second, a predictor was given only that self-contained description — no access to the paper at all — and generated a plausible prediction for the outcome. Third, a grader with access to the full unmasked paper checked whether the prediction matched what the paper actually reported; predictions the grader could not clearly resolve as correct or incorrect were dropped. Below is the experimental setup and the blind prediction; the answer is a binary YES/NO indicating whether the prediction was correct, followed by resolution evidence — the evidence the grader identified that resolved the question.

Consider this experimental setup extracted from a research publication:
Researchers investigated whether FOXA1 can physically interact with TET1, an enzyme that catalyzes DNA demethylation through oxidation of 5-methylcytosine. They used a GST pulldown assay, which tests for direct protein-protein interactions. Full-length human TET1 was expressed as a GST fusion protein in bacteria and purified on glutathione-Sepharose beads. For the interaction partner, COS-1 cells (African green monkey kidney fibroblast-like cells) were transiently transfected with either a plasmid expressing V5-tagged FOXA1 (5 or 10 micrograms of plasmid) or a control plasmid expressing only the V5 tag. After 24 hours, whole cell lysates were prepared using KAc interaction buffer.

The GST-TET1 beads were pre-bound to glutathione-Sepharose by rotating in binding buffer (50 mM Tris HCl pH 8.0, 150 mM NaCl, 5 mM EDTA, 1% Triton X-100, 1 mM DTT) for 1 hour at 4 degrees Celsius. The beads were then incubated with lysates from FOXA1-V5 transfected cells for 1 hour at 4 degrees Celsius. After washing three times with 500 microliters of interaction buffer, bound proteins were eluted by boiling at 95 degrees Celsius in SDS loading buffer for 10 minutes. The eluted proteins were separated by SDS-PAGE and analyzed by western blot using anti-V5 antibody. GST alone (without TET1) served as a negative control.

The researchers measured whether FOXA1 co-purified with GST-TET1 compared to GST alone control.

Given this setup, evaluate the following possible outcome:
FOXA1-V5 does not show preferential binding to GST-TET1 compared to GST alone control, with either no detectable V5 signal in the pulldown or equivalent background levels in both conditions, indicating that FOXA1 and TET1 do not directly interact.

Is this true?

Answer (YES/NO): NO